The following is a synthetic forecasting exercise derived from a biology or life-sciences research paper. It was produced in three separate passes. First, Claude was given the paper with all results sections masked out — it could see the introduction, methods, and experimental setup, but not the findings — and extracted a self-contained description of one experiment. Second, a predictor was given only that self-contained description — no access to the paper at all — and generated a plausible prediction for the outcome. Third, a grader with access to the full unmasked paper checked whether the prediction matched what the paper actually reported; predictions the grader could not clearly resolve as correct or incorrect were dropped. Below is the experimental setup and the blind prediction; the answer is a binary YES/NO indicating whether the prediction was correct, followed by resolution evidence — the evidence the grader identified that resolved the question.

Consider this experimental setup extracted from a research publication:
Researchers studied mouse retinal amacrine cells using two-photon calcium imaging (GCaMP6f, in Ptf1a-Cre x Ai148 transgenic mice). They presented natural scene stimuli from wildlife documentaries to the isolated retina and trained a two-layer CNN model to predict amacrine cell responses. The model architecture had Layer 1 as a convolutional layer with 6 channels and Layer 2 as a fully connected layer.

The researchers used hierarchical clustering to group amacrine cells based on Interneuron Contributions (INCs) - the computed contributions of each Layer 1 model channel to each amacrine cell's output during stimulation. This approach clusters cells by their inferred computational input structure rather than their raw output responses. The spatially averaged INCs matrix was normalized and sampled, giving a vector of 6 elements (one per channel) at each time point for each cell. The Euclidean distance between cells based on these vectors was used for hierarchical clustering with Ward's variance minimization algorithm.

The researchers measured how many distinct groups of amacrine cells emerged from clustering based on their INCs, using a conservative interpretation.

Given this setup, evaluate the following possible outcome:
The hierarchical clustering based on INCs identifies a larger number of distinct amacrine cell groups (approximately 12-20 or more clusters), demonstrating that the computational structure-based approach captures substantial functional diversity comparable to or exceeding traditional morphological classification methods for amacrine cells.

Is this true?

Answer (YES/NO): NO